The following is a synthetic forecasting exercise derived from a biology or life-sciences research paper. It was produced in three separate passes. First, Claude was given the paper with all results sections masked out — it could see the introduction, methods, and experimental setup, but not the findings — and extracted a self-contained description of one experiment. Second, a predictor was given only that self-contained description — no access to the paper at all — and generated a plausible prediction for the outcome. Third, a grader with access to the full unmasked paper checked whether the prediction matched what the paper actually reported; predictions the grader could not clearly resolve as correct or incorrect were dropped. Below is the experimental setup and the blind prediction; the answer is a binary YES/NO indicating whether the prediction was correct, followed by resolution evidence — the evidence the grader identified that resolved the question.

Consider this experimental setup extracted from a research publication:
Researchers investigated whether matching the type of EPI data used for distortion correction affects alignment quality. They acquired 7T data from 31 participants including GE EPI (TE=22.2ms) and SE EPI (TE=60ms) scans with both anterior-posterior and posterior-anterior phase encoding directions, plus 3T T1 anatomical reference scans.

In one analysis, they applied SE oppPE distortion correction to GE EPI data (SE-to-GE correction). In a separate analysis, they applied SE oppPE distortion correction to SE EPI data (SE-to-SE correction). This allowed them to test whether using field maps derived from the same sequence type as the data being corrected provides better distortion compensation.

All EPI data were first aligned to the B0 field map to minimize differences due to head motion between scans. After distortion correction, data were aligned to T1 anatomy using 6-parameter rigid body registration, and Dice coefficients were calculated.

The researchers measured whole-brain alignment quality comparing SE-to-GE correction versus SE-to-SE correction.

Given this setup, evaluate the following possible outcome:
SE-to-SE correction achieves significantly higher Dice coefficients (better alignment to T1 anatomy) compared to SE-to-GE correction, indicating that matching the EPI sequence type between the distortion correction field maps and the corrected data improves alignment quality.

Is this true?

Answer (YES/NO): YES